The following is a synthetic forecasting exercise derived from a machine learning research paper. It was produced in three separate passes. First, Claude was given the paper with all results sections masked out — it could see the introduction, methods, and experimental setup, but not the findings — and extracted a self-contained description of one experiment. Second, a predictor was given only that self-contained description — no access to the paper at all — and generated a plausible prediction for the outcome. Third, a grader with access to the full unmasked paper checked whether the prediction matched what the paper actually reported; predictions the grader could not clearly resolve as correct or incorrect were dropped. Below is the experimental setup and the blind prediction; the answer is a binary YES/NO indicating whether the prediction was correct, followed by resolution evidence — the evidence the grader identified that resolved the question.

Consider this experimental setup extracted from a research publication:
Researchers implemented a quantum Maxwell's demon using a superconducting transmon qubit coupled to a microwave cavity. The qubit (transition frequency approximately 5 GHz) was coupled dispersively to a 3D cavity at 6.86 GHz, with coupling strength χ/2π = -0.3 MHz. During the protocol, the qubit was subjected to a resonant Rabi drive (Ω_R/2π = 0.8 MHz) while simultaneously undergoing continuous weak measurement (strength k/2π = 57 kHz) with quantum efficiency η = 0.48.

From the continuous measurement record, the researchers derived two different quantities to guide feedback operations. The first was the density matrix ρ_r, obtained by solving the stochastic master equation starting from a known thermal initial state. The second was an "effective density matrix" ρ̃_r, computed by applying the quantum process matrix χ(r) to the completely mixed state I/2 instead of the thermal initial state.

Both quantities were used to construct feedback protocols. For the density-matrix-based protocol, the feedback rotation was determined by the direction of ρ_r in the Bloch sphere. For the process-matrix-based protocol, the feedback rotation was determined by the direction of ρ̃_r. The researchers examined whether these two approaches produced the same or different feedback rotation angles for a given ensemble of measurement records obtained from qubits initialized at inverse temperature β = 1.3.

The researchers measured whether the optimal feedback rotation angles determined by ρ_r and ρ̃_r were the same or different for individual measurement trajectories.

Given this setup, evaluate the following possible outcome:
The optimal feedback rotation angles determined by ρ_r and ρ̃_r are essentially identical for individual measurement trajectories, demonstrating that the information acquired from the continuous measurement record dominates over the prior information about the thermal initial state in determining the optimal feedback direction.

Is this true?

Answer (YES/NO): NO